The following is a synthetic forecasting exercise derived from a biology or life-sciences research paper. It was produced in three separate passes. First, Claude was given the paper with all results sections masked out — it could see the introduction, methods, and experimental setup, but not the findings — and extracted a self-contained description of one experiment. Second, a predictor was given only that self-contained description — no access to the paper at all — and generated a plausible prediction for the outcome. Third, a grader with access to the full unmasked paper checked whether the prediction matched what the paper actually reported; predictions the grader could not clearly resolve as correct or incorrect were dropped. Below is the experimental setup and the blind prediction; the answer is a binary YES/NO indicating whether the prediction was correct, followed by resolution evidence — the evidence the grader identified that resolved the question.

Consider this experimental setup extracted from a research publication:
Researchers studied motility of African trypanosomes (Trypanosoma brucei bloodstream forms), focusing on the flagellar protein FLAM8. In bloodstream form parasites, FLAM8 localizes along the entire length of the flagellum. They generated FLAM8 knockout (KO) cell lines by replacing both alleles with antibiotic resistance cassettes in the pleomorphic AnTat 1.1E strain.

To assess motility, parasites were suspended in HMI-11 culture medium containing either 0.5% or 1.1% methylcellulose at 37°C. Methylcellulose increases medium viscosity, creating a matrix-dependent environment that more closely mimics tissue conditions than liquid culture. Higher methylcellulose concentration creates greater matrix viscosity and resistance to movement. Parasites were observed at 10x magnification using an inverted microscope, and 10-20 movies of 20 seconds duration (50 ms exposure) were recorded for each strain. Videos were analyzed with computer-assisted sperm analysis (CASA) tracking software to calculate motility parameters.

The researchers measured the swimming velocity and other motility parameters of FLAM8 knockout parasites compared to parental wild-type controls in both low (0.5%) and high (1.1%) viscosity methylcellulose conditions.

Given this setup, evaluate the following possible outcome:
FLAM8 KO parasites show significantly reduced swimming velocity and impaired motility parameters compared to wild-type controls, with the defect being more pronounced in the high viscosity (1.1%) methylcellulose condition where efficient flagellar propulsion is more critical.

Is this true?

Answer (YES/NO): NO